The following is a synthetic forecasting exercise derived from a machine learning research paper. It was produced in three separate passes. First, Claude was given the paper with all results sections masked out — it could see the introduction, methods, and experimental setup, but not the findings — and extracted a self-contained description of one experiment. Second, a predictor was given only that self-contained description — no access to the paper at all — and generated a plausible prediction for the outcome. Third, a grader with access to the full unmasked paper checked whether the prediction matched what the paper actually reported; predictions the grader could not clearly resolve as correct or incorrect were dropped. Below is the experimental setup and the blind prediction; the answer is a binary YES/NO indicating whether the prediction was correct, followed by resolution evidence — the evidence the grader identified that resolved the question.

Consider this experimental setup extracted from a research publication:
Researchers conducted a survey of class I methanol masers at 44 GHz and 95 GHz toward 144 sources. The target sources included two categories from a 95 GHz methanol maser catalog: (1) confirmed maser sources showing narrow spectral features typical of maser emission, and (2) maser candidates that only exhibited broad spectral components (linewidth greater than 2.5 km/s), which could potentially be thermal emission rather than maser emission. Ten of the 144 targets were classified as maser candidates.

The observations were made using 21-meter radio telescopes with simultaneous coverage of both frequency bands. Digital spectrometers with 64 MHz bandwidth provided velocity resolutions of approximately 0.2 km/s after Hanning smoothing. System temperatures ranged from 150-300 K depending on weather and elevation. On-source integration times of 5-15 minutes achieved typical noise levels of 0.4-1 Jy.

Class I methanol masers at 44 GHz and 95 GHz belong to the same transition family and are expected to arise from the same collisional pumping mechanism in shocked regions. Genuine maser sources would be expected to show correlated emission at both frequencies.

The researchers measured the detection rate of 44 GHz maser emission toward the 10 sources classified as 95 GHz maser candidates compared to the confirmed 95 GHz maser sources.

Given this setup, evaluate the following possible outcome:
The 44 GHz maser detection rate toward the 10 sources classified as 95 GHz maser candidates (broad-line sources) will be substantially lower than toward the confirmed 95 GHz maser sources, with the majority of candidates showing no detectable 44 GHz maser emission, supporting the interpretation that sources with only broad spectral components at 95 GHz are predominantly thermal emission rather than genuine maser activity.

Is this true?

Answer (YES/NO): NO